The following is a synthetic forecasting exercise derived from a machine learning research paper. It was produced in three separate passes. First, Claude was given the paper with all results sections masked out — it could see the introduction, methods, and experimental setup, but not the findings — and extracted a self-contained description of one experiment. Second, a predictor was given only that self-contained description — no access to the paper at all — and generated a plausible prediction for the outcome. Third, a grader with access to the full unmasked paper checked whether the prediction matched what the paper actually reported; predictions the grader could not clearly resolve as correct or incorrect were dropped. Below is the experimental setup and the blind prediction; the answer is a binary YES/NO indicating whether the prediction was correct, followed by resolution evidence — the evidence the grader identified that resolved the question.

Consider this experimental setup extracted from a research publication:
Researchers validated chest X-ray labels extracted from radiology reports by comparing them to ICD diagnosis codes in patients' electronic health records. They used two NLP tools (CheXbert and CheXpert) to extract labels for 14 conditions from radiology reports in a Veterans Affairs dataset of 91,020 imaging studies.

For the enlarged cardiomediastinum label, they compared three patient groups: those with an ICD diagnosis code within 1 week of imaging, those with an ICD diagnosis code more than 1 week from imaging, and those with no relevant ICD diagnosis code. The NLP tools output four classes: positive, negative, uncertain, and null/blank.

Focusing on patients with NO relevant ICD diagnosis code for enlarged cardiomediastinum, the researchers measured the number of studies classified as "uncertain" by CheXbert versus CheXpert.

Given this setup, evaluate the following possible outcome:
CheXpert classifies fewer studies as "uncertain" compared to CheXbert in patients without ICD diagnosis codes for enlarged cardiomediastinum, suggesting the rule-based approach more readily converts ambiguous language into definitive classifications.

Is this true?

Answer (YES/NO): YES